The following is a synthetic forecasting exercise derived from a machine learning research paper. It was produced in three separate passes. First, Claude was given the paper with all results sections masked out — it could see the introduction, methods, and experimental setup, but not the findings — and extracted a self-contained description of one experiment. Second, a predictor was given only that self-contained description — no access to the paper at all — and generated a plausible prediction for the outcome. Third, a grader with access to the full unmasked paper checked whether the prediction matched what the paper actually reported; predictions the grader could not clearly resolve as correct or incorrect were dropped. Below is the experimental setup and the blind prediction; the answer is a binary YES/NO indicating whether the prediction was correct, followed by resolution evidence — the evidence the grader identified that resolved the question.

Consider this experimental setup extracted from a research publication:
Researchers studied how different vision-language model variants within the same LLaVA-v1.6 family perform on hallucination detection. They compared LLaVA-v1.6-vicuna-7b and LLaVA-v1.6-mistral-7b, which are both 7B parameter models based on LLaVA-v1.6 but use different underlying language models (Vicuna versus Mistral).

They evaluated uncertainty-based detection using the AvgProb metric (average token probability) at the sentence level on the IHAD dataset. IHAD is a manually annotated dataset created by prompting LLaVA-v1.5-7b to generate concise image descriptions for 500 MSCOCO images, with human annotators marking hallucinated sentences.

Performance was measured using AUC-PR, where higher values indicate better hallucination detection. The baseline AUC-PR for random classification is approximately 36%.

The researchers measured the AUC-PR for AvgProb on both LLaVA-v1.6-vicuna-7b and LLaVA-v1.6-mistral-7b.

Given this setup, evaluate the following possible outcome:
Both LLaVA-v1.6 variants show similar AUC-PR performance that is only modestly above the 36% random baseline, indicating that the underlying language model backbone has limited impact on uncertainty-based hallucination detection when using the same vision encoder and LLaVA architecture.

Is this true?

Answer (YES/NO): NO